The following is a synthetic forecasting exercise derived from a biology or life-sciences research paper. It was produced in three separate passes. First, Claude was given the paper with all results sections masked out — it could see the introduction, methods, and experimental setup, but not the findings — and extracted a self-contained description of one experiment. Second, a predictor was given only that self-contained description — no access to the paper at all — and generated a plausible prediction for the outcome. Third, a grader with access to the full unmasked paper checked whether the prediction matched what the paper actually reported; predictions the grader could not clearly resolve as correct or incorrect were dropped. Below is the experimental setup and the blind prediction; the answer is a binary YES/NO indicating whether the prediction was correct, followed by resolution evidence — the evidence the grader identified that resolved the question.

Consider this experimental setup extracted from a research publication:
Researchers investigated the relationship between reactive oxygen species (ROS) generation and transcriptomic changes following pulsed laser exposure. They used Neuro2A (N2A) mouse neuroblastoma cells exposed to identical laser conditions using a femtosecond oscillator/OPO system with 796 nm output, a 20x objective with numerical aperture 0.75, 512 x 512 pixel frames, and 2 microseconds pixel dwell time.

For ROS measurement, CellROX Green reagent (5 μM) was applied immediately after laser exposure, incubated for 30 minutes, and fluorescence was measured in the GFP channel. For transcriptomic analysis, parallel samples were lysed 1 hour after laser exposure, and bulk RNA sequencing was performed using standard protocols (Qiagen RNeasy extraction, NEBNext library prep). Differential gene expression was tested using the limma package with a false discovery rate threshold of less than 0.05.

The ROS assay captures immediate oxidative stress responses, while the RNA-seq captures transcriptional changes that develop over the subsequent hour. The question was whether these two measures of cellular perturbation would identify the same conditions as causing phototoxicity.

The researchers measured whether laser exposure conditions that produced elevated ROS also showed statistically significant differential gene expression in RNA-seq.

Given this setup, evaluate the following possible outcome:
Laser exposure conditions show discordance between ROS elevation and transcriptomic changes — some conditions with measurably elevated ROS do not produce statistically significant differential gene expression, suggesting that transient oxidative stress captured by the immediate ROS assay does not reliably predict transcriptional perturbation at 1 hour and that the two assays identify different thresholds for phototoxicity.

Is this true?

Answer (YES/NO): YES